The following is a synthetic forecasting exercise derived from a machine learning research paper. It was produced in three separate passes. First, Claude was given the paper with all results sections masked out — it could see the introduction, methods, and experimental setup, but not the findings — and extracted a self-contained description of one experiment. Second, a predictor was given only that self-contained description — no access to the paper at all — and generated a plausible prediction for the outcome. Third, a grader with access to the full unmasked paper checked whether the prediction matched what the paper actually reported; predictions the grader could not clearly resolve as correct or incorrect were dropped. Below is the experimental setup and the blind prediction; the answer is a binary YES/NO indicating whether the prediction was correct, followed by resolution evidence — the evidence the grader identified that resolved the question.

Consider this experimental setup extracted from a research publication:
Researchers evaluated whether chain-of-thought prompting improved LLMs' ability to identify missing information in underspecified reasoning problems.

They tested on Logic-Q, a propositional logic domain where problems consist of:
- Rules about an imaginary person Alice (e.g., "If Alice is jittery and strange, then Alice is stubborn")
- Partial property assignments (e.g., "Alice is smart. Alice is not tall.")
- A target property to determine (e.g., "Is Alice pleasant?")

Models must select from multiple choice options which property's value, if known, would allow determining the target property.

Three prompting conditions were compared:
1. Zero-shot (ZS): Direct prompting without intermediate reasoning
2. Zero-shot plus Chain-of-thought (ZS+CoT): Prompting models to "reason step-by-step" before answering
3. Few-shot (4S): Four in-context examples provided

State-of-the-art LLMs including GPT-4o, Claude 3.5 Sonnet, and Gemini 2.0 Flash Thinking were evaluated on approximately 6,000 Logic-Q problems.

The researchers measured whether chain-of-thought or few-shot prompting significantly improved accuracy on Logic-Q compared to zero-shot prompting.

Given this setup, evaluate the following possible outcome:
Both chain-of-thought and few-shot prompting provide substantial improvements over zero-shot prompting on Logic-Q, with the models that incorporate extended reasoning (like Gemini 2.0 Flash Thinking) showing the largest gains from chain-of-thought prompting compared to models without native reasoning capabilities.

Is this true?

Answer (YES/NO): NO